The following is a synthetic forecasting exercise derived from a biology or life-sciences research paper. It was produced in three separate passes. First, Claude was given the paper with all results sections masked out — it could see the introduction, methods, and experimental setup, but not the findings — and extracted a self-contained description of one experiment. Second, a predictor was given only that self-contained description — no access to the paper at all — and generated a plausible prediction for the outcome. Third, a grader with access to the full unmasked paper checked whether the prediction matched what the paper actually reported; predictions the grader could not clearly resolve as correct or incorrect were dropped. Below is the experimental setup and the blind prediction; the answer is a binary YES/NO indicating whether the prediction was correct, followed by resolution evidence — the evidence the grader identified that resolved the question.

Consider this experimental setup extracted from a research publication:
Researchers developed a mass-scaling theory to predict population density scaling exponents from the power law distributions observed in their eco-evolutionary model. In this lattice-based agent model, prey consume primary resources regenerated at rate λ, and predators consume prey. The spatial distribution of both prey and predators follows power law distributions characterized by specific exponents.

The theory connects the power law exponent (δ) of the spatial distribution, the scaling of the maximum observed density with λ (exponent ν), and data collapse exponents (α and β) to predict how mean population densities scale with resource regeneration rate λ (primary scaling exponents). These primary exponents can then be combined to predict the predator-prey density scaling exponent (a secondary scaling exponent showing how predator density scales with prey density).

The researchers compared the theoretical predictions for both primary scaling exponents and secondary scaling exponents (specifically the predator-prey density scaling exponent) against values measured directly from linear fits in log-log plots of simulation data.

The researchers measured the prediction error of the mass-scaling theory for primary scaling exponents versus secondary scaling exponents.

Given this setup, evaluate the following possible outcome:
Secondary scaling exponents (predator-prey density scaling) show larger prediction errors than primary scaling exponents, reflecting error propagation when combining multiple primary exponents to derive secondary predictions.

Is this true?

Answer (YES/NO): NO